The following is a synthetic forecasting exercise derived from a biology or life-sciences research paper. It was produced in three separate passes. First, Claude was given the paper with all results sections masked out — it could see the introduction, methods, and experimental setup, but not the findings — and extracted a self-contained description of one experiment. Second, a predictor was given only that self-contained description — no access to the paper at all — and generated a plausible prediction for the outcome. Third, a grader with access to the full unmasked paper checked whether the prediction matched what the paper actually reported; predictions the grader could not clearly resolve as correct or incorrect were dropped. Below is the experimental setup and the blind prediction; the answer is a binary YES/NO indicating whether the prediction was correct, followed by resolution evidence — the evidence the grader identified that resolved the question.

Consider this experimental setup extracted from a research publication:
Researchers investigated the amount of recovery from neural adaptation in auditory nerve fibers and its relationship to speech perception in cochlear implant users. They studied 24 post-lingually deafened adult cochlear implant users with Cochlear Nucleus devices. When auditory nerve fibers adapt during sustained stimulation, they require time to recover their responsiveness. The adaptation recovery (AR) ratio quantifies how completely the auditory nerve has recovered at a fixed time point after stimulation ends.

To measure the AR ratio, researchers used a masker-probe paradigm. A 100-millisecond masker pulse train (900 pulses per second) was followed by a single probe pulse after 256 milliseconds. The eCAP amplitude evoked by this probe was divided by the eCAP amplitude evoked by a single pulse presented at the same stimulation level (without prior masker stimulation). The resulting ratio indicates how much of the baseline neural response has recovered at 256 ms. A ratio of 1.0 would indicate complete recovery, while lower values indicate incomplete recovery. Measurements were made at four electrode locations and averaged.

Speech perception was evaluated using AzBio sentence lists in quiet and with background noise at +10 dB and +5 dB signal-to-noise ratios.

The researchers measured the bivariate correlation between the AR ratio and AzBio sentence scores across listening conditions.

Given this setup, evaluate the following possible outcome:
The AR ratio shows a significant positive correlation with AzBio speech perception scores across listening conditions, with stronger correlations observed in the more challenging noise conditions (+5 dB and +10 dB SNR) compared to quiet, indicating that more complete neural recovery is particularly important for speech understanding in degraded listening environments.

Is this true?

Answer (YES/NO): NO